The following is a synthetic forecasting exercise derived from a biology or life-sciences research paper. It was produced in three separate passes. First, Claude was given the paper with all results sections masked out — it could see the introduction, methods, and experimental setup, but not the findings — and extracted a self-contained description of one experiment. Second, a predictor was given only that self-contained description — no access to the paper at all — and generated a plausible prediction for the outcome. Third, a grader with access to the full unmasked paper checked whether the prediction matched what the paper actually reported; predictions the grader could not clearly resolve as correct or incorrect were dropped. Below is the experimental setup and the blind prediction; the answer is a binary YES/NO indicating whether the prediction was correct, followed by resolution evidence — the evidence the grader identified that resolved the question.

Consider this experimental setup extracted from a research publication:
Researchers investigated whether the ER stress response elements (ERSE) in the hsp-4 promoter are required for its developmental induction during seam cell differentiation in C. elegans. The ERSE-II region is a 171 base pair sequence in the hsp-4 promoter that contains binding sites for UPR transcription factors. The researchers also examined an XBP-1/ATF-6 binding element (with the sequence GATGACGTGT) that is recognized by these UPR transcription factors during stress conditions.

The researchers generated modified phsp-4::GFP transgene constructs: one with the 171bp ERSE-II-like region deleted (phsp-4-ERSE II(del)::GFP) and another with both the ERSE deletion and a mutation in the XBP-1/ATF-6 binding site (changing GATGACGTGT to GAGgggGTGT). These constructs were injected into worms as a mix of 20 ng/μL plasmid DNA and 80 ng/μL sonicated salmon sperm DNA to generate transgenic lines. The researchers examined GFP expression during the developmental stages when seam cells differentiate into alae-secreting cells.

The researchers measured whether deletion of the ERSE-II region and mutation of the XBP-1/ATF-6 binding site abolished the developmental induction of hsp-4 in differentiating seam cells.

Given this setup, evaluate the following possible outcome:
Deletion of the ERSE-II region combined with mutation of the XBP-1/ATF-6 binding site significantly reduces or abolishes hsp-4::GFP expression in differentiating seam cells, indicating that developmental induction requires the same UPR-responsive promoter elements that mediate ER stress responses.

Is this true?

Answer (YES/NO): NO